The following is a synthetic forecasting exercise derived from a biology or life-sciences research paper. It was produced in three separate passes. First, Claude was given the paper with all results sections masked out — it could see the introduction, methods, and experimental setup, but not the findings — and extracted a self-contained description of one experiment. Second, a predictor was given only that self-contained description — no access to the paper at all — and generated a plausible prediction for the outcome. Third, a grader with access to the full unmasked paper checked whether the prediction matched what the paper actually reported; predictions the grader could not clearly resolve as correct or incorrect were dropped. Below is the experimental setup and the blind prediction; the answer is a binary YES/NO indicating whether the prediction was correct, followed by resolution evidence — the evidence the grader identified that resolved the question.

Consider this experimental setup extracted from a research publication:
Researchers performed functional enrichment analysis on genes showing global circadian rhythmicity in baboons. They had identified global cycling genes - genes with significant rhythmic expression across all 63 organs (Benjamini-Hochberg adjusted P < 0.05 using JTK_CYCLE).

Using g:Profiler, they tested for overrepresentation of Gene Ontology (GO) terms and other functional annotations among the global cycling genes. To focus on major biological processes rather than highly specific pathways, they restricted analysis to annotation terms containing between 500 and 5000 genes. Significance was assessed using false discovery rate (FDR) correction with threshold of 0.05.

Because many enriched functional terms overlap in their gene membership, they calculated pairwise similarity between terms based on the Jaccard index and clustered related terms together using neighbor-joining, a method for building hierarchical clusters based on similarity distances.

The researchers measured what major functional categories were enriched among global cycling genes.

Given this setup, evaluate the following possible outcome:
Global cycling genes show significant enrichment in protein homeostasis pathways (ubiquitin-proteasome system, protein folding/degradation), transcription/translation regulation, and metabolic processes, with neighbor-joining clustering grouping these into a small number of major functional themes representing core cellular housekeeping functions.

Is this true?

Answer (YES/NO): NO